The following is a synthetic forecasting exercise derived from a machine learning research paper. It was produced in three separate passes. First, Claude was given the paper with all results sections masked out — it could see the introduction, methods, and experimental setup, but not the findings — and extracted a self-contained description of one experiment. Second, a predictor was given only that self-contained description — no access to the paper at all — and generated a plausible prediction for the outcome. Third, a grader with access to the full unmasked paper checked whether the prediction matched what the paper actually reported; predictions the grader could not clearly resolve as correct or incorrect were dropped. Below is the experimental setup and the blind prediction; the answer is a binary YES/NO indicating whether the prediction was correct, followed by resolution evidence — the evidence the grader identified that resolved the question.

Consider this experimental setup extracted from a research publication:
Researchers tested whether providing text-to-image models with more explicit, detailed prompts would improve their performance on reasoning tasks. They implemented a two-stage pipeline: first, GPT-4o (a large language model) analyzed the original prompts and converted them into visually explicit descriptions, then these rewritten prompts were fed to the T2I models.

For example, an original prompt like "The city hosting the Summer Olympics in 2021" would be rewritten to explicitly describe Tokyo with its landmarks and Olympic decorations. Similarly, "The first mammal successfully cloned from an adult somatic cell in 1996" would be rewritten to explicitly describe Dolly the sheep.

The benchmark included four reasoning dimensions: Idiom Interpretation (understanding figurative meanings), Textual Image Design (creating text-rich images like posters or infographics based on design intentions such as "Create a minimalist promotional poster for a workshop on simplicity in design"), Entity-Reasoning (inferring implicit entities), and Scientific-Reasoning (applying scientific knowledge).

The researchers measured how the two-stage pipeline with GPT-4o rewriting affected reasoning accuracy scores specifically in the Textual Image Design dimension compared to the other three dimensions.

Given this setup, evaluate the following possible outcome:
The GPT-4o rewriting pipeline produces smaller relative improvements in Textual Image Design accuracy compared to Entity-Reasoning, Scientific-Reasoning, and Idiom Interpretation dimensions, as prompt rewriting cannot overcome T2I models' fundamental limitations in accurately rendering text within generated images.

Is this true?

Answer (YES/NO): YES